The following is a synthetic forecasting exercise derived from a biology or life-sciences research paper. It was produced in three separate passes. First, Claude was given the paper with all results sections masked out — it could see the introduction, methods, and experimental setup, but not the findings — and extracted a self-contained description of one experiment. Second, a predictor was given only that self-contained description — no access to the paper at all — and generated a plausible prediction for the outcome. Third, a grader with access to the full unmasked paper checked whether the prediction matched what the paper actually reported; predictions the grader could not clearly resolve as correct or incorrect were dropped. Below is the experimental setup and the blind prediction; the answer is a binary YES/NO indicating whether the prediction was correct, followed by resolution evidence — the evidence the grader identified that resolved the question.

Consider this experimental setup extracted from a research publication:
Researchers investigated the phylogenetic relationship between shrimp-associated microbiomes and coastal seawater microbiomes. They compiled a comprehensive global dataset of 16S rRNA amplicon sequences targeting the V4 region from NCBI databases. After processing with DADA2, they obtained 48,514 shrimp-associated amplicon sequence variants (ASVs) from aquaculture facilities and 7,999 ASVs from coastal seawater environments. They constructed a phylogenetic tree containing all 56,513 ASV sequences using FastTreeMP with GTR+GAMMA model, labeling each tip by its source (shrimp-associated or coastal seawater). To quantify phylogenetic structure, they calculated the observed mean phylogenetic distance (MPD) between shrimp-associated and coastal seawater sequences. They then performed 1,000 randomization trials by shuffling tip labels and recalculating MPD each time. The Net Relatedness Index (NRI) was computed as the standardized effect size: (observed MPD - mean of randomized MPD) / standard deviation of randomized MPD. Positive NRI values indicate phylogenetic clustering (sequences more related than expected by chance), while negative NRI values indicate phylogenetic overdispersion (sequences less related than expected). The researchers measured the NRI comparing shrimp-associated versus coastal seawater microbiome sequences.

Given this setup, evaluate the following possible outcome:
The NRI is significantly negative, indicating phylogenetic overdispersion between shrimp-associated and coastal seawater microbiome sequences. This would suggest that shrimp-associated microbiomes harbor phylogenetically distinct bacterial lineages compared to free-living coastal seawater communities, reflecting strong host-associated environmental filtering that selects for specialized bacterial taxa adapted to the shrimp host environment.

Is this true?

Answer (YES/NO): NO